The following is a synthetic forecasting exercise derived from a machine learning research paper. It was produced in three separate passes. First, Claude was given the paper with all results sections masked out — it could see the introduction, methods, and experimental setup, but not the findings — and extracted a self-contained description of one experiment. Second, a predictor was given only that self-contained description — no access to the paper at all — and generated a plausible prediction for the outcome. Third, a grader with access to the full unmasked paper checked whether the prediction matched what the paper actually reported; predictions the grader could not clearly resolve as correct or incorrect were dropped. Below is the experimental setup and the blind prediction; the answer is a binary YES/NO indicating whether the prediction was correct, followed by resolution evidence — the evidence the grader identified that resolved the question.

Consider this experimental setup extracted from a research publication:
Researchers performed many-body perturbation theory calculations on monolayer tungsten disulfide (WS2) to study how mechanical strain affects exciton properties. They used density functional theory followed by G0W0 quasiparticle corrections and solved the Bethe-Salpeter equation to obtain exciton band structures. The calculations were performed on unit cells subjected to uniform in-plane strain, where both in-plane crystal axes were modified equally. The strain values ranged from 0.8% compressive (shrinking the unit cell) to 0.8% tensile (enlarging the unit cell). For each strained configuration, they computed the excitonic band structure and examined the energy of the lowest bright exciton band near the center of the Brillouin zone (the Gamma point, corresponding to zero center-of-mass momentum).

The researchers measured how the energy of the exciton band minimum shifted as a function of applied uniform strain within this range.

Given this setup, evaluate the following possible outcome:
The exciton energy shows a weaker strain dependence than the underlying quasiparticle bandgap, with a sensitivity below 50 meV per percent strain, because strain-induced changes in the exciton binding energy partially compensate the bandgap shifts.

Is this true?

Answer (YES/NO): NO